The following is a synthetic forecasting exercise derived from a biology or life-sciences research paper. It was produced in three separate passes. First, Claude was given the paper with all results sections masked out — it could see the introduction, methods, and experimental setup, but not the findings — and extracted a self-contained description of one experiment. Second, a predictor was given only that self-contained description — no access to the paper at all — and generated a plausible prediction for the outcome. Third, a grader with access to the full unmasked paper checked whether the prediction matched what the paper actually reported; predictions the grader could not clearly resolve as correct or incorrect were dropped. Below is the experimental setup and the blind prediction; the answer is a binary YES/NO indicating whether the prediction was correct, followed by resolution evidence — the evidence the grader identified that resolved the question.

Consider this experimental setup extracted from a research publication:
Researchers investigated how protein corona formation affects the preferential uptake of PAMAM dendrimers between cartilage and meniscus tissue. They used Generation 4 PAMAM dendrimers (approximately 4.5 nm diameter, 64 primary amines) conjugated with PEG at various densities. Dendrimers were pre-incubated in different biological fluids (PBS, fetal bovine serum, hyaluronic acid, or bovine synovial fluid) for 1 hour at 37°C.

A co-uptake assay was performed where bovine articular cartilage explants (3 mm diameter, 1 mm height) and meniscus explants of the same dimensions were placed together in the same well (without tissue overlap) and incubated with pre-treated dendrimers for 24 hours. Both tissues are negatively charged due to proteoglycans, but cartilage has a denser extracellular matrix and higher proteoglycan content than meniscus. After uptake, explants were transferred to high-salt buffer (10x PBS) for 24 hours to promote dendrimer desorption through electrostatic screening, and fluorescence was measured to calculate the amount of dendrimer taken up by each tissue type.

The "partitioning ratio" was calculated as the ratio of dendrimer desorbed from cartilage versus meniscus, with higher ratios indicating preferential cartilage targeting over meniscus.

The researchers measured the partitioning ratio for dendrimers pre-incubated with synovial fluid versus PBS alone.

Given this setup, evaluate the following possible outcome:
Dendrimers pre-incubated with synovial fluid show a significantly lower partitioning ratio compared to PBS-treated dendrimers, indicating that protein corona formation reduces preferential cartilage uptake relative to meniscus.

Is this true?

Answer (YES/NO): NO